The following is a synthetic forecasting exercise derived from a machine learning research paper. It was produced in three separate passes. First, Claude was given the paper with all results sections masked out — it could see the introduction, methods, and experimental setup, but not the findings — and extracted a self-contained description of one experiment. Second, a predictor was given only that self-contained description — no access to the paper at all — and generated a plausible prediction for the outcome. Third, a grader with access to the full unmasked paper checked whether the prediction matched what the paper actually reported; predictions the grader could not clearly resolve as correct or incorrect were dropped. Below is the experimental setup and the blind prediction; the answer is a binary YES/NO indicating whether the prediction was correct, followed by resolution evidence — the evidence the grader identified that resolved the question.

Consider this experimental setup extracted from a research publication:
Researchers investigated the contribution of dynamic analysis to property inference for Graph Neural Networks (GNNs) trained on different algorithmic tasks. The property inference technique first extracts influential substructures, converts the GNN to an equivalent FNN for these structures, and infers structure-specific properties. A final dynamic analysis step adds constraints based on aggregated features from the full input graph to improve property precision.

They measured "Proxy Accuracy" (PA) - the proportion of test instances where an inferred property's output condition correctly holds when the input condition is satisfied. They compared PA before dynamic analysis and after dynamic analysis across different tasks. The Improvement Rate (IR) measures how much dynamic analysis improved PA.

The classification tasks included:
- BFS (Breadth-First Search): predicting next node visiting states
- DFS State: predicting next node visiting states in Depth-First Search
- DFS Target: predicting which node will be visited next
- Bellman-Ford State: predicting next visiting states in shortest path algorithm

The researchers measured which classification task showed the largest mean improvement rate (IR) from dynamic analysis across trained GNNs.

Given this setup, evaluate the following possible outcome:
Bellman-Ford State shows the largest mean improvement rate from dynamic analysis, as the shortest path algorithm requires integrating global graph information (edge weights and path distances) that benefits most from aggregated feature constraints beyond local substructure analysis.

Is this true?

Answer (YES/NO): YES